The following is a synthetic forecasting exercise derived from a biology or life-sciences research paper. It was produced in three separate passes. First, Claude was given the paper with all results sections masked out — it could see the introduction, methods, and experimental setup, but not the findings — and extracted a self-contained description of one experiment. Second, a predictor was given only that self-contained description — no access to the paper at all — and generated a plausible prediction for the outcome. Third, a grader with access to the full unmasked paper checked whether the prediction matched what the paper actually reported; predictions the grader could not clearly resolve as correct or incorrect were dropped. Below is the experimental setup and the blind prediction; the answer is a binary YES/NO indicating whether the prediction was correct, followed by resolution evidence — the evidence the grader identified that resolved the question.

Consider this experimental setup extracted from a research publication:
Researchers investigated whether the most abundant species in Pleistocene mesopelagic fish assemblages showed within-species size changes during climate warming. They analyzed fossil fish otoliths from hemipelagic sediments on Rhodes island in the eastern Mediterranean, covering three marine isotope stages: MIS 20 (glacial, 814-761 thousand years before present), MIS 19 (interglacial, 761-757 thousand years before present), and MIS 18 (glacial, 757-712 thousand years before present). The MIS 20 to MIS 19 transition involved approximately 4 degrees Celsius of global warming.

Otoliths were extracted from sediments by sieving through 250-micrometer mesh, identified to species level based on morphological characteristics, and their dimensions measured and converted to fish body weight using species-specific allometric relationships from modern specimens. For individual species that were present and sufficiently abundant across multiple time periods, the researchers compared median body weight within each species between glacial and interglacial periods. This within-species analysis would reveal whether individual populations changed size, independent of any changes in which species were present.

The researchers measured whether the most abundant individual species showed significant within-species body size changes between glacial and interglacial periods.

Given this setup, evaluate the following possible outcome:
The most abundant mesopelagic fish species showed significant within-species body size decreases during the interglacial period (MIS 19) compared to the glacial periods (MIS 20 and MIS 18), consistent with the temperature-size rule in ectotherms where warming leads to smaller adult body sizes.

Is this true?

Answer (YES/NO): NO